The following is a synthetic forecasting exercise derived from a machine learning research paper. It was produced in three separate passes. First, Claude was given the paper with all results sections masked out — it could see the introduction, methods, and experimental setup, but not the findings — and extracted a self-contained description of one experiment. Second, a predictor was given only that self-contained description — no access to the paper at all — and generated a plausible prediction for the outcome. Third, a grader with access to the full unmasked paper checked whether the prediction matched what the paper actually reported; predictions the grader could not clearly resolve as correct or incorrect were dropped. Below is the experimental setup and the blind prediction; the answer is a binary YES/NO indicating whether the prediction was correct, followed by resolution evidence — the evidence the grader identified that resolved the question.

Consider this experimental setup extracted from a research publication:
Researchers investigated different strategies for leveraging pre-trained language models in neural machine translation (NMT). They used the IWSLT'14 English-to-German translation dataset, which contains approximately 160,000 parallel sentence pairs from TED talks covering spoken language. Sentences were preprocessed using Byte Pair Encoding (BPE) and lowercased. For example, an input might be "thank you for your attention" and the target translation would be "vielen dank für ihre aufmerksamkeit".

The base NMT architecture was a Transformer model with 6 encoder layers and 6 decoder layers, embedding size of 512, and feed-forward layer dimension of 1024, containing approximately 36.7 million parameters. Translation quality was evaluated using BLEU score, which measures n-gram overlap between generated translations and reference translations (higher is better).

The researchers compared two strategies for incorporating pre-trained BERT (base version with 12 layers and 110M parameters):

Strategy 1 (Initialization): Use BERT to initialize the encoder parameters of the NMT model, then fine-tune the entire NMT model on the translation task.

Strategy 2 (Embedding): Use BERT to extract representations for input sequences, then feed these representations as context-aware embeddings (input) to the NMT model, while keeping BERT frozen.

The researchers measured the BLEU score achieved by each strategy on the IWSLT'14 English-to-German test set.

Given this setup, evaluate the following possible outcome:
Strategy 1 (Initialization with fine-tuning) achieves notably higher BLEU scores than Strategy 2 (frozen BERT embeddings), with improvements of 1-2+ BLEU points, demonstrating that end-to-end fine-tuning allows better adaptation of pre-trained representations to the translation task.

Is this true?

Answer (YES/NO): NO